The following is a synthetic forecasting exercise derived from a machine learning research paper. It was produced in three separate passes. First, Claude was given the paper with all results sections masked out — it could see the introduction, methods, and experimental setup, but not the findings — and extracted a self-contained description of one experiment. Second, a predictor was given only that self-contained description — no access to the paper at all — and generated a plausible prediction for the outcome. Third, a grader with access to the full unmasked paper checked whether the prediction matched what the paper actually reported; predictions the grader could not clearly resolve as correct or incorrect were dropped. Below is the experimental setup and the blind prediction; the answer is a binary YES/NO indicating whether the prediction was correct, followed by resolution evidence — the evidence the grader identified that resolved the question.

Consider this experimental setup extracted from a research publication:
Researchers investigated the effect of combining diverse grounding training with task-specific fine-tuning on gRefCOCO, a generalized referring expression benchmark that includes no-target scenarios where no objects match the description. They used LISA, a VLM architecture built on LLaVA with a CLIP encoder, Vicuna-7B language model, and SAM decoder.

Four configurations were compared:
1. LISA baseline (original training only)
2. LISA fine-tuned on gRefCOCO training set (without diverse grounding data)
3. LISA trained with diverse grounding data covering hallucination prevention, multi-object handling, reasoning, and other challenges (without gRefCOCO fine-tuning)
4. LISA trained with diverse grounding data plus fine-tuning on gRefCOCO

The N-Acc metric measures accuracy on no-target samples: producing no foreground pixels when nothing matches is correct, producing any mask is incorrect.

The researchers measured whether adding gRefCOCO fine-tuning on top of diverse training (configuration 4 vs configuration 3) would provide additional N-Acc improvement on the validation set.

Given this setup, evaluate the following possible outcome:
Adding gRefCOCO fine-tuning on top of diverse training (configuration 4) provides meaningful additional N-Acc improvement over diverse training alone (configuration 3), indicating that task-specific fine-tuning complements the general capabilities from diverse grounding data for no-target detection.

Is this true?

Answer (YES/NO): YES